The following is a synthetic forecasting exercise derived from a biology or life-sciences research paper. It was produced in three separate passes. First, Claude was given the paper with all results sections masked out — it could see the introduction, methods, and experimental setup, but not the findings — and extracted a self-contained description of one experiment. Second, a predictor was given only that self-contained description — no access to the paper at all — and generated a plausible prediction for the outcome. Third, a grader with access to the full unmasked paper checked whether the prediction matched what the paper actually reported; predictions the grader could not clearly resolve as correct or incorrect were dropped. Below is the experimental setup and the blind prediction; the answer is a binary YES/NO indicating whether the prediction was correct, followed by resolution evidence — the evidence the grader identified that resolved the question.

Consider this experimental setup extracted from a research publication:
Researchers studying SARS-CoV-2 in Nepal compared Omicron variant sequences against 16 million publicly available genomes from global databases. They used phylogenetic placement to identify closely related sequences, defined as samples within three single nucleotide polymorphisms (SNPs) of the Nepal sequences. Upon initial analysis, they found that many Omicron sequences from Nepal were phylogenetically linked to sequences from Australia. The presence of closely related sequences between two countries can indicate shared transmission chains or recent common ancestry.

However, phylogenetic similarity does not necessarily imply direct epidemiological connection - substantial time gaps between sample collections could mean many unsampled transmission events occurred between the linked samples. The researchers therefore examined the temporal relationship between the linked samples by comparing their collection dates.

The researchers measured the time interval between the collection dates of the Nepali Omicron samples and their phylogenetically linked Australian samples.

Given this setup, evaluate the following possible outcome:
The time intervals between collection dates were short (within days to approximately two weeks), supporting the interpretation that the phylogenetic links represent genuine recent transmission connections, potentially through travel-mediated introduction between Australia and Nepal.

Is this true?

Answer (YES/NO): NO